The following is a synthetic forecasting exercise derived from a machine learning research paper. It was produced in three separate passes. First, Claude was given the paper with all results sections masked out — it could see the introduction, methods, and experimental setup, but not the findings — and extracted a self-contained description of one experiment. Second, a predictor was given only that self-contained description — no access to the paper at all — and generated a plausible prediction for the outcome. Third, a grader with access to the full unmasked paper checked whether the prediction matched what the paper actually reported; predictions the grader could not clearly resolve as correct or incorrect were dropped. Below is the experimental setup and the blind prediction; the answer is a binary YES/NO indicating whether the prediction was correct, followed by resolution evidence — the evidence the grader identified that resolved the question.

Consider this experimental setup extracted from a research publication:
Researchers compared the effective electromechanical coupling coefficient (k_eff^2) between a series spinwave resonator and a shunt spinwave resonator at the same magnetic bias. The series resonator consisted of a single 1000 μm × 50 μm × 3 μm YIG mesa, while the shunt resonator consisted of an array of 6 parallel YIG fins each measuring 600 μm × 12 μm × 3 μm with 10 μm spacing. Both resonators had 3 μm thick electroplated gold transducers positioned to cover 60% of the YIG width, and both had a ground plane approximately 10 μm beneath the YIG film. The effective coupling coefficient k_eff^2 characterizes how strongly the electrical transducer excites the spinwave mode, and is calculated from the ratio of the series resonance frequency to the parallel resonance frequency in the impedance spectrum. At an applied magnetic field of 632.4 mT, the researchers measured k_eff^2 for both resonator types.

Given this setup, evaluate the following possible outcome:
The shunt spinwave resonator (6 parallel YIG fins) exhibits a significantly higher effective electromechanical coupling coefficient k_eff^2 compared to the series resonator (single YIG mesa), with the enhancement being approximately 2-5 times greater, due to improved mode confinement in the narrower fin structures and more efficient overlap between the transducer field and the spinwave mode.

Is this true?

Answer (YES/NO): NO